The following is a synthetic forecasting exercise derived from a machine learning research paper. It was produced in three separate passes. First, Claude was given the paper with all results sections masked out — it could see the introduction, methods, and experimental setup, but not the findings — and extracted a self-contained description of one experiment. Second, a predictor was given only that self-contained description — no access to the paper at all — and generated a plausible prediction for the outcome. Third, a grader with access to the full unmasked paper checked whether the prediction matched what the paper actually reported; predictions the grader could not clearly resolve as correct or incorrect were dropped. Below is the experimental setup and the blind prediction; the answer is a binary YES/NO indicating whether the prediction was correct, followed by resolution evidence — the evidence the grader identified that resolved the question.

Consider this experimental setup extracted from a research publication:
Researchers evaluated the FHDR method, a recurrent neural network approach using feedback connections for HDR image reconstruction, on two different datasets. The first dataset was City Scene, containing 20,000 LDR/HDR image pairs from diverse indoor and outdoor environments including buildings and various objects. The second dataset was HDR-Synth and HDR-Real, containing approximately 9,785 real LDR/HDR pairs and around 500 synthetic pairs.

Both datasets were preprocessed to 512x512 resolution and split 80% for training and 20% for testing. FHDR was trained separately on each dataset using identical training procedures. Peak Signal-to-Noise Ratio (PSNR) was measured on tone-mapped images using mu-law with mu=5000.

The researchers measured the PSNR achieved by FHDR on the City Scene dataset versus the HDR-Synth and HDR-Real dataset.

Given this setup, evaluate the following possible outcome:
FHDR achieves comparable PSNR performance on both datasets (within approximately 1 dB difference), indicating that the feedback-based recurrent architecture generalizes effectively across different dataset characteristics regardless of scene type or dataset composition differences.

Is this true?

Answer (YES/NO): NO